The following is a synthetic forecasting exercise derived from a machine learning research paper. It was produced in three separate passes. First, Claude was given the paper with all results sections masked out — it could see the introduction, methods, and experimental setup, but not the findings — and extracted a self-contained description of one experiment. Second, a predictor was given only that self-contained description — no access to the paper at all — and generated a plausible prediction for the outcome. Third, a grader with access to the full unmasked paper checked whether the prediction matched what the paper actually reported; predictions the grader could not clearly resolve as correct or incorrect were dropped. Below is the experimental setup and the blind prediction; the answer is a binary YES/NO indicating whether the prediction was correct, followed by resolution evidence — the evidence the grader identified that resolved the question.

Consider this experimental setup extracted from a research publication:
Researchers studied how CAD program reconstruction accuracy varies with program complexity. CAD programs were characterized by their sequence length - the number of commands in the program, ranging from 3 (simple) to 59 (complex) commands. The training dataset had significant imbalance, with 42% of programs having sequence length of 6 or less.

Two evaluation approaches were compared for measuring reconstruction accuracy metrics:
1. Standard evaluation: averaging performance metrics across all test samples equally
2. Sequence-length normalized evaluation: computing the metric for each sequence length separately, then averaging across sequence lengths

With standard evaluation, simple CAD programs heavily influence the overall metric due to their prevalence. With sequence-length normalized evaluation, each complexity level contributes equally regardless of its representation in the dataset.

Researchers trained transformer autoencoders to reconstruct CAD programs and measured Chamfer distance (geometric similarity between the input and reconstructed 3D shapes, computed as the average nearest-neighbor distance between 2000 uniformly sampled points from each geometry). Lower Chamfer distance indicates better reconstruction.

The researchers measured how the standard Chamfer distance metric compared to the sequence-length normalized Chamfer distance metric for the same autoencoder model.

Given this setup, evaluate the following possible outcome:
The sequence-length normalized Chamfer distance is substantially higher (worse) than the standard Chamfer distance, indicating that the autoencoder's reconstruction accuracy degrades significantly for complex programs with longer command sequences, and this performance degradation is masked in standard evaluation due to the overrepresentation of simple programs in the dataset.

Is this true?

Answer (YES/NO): YES